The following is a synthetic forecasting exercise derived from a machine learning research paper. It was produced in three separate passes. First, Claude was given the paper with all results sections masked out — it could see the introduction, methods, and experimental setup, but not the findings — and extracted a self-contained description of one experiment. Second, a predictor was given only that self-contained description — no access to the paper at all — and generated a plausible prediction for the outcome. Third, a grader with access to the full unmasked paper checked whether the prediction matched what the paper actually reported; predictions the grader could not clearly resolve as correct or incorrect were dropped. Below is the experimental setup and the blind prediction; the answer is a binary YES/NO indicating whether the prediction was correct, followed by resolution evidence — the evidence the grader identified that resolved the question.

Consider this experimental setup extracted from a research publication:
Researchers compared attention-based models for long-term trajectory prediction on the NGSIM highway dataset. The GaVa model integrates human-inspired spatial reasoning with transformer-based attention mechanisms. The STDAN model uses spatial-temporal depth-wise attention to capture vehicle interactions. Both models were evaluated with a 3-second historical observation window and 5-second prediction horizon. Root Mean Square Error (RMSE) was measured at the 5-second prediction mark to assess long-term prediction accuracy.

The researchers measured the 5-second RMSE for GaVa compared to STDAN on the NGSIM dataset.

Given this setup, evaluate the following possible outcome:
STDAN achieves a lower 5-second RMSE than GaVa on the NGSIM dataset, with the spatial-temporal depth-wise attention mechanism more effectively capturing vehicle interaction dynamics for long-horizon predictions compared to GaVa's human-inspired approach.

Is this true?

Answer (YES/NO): NO